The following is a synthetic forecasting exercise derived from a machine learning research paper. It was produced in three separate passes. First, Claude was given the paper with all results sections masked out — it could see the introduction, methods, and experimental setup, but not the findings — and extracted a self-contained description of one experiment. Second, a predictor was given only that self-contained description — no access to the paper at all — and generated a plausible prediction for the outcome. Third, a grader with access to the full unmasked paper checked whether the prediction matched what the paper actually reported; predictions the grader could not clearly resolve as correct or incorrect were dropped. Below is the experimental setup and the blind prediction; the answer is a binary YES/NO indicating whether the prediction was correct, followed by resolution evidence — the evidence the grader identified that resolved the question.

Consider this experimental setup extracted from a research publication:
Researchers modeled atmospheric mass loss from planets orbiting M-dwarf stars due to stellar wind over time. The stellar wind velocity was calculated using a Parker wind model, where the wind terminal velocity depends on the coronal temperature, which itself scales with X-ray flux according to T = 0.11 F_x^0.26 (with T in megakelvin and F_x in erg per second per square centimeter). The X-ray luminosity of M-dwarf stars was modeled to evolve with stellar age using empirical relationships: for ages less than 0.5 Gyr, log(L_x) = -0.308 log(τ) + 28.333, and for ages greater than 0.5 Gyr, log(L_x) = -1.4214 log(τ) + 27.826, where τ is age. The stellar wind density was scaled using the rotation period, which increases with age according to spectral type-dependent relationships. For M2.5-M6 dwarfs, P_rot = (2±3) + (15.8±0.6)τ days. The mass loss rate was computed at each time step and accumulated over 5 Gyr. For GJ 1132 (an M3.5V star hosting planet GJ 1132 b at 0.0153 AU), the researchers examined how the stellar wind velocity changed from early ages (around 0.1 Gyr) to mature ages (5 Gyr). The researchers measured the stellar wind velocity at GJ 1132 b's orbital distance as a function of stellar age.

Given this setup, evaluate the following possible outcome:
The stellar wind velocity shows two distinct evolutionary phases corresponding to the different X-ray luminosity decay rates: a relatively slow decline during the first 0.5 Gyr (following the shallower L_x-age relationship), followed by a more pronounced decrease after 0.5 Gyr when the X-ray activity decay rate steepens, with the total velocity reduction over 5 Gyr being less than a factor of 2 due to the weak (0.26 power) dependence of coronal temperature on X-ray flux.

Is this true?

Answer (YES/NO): NO